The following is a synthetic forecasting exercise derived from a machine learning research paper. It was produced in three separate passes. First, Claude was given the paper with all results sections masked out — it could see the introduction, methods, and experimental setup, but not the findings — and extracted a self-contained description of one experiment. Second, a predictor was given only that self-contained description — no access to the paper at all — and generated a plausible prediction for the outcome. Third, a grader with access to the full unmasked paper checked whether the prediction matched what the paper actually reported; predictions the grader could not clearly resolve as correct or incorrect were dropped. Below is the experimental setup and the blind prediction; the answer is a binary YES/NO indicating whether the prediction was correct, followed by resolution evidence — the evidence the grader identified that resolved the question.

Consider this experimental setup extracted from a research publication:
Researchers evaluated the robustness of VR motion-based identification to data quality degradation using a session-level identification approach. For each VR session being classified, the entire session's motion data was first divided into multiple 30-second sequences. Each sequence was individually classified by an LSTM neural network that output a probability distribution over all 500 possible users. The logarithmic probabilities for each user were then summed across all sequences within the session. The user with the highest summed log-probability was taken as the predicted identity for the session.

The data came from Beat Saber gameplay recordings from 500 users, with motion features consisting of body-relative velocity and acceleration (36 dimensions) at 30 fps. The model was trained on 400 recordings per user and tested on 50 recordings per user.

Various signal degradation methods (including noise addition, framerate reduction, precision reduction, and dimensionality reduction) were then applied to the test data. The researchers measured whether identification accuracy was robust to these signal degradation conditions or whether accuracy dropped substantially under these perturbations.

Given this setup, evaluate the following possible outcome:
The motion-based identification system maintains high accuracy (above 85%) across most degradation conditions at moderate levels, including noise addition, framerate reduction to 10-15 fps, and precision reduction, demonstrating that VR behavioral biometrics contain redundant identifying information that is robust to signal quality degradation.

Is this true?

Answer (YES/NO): YES